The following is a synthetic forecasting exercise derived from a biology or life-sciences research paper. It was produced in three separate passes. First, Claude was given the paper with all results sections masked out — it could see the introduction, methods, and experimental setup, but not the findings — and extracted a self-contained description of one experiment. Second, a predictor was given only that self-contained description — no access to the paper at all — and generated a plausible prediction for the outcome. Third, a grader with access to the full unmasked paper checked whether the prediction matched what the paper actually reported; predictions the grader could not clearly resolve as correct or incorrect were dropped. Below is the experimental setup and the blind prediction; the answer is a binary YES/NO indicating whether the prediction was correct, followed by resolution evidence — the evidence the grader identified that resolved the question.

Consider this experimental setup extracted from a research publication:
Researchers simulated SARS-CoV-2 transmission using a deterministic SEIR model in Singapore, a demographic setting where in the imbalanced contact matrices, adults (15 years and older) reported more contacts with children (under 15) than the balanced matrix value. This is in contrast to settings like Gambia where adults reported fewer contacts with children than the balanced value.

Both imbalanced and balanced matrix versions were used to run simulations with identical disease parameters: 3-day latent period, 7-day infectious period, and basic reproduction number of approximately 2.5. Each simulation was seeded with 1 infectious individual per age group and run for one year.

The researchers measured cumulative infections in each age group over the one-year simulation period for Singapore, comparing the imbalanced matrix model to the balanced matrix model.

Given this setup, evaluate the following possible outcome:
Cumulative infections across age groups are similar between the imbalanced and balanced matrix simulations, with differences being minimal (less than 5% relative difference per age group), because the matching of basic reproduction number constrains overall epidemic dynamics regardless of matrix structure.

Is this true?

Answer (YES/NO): NO